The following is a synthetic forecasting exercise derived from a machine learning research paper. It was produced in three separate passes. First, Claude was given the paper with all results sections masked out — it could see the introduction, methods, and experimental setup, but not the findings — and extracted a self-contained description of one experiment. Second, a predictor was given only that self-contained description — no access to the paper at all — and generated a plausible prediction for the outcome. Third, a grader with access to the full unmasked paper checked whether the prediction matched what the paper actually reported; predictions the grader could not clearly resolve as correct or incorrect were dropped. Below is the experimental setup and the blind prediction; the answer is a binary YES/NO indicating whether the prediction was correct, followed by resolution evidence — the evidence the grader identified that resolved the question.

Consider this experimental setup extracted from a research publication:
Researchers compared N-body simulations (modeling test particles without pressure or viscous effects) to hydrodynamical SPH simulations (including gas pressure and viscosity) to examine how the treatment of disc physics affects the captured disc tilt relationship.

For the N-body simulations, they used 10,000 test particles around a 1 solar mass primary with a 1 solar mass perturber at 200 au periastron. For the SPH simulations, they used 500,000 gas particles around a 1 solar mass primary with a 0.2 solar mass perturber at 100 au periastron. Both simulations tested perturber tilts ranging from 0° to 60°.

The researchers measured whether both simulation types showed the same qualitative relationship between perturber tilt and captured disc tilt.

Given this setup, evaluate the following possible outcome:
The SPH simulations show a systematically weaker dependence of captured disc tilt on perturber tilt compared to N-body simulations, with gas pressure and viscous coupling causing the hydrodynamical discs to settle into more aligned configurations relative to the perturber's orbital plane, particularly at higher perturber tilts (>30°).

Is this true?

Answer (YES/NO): NO